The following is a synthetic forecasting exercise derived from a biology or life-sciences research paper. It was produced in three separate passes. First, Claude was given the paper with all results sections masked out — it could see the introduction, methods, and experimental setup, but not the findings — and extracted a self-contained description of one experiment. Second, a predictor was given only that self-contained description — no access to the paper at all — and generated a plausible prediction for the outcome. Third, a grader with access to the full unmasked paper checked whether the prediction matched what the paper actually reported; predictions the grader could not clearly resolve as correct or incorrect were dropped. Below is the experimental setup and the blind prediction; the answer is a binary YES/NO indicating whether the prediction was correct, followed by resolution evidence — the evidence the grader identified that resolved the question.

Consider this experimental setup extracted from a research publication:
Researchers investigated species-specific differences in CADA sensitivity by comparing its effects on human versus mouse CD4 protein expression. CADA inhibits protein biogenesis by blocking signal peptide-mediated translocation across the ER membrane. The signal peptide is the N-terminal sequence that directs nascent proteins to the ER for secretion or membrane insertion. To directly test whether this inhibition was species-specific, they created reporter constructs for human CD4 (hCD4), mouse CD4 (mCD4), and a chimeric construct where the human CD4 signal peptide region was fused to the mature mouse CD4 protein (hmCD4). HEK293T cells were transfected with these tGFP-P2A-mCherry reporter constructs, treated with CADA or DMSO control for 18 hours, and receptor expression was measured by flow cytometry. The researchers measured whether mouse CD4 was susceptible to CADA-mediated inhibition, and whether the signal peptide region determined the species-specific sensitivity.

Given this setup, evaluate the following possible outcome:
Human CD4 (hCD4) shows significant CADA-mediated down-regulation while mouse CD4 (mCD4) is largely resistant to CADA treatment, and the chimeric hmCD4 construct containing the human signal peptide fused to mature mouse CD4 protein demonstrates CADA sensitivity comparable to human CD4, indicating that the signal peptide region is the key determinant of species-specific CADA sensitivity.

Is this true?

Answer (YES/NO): YES